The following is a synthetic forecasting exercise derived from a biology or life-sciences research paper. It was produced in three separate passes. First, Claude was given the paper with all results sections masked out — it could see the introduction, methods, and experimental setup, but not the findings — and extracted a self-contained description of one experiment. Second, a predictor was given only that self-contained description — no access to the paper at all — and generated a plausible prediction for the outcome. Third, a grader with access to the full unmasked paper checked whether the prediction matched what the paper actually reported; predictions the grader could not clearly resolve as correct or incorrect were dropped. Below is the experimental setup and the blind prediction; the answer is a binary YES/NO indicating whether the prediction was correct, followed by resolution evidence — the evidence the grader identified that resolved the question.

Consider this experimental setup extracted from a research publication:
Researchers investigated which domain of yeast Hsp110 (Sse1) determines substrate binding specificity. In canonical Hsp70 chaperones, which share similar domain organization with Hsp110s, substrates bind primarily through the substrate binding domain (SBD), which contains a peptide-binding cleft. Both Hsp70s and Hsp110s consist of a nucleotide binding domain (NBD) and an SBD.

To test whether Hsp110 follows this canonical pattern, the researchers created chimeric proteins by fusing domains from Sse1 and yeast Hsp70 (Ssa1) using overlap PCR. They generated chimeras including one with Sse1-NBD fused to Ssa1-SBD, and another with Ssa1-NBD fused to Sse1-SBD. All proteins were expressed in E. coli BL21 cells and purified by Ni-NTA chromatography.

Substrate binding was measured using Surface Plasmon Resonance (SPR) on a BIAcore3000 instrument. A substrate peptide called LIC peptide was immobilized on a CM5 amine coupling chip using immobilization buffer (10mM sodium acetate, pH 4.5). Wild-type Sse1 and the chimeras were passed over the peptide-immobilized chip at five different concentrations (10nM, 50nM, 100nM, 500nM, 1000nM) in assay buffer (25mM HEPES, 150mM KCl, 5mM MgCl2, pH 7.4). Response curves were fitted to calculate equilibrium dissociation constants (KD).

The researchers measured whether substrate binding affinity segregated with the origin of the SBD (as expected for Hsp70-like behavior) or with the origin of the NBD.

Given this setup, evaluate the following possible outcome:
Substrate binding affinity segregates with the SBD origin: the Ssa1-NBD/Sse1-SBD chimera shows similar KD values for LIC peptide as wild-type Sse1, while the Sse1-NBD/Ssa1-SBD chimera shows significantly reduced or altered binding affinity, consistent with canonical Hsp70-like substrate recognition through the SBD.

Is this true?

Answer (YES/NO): NO